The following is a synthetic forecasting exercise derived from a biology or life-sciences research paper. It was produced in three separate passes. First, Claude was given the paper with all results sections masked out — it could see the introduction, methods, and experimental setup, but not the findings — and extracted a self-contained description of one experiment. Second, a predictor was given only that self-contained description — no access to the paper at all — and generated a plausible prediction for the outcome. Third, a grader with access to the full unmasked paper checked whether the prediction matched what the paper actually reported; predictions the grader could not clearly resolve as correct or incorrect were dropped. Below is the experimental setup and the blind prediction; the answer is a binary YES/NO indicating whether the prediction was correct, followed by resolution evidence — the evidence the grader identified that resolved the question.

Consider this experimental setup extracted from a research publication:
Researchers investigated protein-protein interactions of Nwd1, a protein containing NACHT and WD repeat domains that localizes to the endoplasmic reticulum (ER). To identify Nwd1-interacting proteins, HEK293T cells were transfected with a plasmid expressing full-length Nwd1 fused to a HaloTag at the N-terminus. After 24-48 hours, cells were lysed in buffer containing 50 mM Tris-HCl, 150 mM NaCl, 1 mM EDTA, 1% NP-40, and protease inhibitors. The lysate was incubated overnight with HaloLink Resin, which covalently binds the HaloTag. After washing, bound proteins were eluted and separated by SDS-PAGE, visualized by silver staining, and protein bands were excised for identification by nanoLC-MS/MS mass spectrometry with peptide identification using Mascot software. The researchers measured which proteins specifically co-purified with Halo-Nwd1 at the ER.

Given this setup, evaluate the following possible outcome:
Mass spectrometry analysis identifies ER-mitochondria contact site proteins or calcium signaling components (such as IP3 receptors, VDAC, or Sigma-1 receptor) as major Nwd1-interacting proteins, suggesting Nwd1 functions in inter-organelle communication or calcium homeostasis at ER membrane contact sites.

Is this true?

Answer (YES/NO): NO